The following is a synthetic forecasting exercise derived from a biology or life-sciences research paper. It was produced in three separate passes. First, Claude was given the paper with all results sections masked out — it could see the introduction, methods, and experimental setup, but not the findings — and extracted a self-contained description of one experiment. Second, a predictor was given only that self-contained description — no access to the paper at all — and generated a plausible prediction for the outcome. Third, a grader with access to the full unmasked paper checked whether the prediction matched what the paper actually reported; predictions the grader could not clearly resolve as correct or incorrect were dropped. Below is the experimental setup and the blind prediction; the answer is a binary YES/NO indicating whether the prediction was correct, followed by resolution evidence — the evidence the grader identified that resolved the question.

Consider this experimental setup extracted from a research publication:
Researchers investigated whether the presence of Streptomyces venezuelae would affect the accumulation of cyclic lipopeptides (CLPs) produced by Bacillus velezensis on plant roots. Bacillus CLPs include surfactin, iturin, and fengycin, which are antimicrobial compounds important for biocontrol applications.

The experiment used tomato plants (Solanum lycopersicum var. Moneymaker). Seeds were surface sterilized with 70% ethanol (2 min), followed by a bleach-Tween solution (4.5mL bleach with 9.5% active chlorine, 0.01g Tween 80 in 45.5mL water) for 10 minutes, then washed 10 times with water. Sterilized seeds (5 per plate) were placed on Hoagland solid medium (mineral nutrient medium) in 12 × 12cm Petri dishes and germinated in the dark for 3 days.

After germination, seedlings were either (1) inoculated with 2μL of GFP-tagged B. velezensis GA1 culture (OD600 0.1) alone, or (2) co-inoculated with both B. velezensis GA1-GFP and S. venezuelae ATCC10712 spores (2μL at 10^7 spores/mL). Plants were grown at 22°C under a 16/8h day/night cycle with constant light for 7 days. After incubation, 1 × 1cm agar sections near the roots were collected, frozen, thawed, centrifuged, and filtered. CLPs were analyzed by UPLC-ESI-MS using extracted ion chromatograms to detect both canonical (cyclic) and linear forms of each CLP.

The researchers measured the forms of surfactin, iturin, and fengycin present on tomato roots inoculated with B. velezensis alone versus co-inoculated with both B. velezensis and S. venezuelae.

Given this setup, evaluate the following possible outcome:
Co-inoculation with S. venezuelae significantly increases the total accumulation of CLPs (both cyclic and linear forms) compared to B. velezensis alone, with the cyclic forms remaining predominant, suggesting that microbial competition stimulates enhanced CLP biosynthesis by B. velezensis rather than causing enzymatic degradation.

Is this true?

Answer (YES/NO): NO